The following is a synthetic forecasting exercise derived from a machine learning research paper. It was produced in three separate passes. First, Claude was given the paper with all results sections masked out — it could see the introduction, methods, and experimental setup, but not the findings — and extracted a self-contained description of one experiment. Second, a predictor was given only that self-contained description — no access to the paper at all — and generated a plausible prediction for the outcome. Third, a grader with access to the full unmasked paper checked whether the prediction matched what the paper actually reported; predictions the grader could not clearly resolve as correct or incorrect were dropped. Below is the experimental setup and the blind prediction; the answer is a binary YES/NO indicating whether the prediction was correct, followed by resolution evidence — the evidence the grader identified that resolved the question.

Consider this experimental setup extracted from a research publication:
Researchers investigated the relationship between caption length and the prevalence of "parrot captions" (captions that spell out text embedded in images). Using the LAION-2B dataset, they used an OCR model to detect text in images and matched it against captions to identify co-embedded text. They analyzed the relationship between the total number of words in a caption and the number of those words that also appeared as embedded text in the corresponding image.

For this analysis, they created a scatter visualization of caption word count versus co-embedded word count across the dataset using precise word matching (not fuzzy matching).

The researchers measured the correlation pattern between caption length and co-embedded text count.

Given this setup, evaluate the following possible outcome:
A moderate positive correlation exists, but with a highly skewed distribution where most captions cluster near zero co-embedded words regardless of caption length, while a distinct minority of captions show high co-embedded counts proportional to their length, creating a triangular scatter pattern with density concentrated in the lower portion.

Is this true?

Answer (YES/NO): NO